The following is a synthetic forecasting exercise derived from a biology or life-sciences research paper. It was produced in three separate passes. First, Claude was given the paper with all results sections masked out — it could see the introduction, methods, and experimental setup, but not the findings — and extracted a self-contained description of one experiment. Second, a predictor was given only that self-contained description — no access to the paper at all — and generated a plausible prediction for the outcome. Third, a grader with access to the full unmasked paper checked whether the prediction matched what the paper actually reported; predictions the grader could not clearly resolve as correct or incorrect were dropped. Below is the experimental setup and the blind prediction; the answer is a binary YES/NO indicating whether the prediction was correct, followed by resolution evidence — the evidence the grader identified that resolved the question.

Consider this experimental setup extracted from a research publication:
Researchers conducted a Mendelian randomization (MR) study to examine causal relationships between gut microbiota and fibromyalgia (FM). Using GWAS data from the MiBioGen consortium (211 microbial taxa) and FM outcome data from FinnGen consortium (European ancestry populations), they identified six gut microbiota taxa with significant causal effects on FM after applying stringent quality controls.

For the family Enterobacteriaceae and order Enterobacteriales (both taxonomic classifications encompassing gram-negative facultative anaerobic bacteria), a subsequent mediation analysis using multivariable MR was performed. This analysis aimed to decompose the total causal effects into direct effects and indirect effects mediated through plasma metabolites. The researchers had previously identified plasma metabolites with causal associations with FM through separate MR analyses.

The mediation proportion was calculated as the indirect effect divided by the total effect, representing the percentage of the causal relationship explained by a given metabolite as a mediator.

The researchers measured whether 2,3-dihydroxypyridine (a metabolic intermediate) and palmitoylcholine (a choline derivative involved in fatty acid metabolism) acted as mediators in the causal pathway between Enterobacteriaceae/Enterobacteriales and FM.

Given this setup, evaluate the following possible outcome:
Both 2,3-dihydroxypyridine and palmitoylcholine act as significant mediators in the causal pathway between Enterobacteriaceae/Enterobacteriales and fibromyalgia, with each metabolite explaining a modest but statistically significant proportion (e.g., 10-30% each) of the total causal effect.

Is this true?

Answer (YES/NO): YES